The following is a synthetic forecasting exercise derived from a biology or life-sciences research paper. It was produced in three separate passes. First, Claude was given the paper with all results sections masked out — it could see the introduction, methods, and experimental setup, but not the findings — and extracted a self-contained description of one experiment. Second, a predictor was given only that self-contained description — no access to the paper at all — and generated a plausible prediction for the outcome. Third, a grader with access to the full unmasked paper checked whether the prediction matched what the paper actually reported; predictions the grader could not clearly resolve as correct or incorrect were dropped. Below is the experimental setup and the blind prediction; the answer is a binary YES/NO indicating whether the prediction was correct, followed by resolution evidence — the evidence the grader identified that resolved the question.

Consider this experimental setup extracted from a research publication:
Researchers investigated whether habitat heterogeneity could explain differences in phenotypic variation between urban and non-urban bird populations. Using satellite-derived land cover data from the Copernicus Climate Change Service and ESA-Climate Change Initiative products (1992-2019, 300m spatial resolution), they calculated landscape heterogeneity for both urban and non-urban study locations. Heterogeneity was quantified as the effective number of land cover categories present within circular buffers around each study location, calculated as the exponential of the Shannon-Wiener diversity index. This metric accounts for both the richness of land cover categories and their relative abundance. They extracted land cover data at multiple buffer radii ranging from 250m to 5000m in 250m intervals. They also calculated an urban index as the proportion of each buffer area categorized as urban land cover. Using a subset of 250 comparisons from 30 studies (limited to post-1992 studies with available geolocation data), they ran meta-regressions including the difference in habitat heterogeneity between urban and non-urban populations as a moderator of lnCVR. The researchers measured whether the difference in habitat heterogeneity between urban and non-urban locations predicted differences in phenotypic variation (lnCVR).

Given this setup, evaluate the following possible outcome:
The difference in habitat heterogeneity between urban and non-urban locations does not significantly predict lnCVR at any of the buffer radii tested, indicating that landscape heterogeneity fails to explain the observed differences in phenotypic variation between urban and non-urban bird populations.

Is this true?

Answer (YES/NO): NO